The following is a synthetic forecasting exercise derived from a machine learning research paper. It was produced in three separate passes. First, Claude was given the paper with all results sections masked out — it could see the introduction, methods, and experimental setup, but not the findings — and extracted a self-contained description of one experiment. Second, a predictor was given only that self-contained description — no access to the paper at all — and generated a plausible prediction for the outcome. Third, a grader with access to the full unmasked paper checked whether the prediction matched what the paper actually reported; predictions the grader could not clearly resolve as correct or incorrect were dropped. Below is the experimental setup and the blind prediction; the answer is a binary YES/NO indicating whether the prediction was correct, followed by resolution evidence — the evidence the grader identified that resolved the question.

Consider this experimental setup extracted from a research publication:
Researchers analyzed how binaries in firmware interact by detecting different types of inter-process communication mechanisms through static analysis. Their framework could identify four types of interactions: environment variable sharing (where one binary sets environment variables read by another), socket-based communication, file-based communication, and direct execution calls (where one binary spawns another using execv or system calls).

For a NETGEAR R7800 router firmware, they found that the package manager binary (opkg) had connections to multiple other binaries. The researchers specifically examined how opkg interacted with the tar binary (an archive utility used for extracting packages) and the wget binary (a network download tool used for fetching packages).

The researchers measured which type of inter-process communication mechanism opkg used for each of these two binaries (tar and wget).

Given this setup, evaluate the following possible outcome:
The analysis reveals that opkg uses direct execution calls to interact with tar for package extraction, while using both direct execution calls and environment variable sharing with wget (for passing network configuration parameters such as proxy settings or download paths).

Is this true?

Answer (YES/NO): NO